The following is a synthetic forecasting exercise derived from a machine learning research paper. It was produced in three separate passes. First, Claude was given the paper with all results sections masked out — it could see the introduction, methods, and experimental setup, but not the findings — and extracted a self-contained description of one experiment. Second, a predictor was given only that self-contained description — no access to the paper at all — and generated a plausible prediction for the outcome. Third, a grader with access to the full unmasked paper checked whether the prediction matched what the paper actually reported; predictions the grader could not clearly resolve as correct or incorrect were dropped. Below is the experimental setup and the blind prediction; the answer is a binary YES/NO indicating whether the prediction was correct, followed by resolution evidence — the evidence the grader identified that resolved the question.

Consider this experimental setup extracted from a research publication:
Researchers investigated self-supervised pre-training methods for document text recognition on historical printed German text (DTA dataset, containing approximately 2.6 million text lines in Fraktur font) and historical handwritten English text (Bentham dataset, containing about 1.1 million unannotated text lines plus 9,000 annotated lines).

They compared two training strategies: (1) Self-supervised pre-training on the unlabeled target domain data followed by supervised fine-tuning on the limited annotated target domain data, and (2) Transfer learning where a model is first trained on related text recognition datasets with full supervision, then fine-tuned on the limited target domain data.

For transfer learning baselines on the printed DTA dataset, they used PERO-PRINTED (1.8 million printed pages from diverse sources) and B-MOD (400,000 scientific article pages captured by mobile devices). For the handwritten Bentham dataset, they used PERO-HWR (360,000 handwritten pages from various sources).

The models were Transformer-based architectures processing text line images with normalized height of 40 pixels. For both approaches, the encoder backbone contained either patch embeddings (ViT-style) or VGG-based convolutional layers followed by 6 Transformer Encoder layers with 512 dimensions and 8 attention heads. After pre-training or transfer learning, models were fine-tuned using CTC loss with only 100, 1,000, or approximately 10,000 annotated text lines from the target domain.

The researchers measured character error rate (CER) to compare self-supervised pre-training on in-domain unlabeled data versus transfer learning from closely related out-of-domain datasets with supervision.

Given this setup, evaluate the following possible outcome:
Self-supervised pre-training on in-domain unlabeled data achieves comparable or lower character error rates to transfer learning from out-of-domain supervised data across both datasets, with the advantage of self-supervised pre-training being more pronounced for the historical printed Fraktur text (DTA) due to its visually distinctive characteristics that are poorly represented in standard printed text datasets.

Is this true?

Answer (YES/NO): NO